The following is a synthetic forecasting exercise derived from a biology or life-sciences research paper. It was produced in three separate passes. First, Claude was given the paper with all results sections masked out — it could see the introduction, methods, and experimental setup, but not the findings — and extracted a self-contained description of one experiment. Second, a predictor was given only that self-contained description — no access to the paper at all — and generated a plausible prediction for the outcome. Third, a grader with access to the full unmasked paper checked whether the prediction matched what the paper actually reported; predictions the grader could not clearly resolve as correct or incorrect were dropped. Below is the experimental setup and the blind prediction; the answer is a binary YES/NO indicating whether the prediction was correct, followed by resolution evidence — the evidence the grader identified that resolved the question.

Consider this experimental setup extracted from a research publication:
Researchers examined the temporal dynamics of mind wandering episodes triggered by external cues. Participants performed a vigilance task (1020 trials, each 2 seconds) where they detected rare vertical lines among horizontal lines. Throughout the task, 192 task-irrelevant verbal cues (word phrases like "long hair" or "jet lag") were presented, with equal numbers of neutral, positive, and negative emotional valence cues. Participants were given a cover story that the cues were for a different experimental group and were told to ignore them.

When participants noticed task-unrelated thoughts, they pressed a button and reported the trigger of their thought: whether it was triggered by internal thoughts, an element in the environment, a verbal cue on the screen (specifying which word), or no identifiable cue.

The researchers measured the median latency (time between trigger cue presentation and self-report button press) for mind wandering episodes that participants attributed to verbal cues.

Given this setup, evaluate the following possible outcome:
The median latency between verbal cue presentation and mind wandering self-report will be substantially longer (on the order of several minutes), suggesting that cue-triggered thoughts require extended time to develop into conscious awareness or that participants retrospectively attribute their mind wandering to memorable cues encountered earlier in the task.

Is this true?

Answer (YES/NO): NO